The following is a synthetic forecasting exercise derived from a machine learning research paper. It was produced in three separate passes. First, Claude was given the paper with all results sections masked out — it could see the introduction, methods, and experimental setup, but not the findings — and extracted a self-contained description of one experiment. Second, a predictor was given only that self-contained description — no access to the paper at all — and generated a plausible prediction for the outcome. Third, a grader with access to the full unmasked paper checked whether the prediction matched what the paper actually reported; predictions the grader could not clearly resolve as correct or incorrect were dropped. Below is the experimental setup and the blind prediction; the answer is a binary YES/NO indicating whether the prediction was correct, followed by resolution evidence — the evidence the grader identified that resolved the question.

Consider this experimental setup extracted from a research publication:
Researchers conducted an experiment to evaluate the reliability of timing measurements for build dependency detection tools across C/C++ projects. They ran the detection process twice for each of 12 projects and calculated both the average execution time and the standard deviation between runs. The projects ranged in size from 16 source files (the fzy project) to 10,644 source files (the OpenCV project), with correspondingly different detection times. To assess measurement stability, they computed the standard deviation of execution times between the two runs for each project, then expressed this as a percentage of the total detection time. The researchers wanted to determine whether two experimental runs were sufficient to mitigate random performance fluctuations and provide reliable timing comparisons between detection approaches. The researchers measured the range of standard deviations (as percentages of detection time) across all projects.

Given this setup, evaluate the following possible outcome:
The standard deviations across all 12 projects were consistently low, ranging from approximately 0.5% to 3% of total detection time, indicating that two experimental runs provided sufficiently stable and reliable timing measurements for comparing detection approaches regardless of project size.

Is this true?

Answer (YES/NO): NO